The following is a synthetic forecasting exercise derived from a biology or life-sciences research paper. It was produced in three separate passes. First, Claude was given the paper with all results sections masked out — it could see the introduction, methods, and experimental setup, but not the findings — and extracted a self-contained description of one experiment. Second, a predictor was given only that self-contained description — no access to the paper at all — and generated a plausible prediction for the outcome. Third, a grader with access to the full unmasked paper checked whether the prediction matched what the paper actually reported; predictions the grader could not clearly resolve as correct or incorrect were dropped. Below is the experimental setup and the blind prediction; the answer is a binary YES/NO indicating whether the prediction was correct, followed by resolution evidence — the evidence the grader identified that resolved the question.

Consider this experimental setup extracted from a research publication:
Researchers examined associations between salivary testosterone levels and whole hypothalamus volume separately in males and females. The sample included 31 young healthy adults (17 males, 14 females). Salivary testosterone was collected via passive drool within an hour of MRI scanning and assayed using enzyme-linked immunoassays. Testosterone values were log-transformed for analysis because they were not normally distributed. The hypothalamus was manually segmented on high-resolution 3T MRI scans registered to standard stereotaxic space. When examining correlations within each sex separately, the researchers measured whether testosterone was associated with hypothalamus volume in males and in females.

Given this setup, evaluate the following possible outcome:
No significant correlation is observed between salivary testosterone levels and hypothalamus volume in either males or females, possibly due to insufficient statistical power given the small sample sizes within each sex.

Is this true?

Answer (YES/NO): YES